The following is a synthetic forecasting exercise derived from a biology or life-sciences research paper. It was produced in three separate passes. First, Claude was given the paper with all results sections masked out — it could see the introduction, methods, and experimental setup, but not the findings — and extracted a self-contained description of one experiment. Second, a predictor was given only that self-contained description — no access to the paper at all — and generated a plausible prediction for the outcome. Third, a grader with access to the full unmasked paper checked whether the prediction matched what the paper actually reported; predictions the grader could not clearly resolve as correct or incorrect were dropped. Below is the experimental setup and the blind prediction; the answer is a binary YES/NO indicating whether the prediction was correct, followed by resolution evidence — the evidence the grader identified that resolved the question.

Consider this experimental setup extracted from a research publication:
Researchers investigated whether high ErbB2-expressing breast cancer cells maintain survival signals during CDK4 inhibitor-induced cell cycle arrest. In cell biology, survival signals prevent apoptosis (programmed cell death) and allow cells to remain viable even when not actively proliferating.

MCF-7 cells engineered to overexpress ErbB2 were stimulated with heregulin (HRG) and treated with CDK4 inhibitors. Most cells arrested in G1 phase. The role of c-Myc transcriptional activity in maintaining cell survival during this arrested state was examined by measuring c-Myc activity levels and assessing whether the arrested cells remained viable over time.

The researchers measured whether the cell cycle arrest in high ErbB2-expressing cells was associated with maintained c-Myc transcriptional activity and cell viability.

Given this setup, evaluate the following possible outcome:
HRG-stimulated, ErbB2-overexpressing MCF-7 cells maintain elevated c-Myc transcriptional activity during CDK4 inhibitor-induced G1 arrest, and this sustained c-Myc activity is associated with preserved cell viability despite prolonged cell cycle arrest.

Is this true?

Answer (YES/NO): YES